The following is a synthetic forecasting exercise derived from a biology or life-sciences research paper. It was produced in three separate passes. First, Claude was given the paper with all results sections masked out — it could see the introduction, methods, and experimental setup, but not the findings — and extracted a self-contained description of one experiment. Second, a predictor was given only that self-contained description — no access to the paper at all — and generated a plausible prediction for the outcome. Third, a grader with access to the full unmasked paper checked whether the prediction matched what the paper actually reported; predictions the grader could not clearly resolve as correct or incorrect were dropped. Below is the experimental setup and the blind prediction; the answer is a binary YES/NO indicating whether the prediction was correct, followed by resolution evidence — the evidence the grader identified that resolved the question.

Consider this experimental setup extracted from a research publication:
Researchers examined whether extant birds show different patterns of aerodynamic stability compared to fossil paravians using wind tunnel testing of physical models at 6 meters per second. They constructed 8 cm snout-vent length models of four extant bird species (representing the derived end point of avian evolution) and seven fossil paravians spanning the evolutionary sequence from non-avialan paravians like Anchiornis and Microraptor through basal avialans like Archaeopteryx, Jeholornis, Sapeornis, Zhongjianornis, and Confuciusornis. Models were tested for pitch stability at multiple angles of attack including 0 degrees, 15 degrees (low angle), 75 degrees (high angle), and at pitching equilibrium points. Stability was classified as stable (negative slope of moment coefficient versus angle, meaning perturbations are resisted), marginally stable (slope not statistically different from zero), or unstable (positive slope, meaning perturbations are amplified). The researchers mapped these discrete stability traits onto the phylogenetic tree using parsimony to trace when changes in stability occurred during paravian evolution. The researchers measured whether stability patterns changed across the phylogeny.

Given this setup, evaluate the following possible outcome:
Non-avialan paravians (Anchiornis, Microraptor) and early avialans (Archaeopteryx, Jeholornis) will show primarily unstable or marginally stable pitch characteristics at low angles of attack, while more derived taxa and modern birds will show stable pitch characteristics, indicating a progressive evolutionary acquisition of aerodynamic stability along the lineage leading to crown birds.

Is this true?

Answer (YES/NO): NO